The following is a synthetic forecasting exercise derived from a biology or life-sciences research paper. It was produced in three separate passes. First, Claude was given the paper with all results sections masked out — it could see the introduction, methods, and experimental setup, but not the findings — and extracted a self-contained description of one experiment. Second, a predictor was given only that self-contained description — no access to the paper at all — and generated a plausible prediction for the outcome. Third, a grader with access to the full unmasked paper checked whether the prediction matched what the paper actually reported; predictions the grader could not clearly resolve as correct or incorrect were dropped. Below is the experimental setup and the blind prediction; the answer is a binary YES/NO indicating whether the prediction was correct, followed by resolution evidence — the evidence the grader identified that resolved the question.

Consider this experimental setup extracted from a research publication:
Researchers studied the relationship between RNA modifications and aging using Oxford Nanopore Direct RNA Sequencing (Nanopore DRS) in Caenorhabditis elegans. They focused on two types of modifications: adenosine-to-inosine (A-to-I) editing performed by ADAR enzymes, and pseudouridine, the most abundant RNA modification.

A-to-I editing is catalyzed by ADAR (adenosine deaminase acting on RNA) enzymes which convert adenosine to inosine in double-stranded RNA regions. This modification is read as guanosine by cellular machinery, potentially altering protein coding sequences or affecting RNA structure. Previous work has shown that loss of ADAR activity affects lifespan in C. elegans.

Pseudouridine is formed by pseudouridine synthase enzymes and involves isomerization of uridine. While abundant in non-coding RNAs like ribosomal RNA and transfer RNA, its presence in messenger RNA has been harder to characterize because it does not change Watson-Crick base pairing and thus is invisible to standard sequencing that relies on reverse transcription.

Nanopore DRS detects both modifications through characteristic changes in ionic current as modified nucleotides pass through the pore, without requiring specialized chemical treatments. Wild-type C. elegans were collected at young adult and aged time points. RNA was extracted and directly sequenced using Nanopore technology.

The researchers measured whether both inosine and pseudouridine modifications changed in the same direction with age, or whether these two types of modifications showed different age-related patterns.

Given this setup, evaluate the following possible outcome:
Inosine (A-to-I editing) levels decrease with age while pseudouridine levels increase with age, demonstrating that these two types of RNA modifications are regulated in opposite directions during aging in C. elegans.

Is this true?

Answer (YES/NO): NO